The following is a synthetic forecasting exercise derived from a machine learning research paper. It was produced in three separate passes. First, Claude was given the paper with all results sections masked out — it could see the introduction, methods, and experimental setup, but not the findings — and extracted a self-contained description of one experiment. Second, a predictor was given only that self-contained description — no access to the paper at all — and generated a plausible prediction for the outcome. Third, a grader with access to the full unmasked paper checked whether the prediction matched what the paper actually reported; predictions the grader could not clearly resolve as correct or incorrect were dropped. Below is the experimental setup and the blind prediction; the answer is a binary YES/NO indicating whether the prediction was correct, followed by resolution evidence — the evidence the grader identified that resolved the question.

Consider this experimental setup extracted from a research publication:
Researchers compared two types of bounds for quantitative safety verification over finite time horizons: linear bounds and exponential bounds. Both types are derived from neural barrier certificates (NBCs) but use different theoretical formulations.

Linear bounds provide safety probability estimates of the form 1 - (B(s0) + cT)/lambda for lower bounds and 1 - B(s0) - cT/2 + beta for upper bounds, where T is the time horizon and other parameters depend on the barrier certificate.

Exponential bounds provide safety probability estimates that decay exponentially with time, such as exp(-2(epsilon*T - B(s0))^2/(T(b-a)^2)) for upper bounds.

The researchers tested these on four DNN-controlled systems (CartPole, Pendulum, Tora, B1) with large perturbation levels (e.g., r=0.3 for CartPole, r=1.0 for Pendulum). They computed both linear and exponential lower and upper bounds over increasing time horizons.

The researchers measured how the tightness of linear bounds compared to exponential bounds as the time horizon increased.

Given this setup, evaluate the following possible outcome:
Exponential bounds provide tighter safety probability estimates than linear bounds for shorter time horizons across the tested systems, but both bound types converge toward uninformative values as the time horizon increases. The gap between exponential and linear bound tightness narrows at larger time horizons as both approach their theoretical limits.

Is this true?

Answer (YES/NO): NO